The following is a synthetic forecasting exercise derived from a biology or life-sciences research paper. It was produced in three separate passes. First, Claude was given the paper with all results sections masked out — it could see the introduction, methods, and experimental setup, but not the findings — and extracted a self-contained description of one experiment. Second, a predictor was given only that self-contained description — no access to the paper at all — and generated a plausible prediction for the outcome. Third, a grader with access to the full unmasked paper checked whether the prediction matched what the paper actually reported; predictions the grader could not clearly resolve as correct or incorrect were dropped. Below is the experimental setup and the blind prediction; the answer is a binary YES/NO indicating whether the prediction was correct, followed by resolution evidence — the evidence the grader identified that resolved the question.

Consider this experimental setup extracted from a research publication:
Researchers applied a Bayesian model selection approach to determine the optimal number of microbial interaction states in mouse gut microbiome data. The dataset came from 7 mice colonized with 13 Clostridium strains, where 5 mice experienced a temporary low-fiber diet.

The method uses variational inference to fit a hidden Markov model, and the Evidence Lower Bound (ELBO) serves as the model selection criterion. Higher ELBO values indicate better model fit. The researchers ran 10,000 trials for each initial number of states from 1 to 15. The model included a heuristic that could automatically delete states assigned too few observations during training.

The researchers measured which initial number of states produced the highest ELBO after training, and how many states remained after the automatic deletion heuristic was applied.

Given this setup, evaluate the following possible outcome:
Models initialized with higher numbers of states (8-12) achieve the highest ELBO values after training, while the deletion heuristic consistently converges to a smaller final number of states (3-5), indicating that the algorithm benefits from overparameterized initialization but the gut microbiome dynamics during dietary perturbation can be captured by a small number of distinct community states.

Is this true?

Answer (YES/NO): NO